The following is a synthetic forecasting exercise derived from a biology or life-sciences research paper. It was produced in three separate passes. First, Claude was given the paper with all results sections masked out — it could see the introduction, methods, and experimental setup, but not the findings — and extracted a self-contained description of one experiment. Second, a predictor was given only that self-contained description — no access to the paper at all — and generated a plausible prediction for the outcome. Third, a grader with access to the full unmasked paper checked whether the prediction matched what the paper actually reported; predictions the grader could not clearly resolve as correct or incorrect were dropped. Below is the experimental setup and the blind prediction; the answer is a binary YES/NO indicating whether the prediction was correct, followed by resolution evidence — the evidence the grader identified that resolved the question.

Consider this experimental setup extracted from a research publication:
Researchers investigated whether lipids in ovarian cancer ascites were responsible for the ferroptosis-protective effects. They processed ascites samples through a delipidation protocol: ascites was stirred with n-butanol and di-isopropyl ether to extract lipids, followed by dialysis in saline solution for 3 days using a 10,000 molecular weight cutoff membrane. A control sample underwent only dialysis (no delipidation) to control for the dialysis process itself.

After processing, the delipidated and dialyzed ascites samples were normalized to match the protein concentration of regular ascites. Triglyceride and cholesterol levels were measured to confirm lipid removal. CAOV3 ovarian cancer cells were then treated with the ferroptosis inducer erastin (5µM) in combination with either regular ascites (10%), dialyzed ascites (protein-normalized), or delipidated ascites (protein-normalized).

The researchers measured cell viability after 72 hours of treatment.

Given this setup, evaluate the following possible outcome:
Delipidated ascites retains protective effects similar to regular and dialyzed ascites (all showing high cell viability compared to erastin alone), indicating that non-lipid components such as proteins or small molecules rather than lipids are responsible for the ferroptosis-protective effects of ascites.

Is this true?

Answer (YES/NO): NO